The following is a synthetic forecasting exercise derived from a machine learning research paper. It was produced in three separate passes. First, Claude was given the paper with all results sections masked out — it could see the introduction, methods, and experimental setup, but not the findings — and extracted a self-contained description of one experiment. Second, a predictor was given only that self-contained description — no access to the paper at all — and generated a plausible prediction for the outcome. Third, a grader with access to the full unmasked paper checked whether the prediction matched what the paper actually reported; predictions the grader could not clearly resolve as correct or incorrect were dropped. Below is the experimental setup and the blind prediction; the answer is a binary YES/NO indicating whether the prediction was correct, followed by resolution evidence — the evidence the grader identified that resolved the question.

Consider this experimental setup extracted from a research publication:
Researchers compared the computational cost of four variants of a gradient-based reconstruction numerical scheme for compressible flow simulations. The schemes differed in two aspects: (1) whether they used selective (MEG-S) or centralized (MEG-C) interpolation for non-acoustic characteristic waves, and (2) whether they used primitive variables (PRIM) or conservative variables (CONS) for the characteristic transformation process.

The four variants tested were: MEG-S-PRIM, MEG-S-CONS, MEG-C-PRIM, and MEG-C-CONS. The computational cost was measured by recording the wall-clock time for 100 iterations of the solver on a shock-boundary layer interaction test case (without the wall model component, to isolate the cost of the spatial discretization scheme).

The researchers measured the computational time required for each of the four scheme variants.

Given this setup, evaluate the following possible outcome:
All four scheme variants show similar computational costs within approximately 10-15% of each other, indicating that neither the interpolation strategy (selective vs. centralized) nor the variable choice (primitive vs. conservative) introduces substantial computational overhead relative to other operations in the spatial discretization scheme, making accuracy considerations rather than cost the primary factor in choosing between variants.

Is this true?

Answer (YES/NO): YES